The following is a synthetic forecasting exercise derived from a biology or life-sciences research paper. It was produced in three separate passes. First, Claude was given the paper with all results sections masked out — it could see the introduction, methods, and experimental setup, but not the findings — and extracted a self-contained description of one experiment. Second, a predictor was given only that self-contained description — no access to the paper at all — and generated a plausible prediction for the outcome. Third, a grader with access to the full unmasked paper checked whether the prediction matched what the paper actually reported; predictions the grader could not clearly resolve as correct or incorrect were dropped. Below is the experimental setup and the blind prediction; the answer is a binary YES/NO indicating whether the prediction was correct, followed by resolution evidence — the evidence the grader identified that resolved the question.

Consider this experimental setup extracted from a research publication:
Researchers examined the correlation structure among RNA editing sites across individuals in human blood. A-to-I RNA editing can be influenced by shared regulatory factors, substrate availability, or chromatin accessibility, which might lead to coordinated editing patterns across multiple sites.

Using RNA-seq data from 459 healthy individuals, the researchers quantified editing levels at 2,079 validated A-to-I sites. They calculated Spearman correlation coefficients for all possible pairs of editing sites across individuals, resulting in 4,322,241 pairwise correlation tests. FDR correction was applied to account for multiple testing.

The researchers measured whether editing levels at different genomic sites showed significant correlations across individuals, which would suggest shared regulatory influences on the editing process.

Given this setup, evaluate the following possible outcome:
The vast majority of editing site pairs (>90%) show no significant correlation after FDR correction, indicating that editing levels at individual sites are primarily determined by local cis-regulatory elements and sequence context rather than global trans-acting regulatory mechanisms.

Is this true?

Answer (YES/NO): YES